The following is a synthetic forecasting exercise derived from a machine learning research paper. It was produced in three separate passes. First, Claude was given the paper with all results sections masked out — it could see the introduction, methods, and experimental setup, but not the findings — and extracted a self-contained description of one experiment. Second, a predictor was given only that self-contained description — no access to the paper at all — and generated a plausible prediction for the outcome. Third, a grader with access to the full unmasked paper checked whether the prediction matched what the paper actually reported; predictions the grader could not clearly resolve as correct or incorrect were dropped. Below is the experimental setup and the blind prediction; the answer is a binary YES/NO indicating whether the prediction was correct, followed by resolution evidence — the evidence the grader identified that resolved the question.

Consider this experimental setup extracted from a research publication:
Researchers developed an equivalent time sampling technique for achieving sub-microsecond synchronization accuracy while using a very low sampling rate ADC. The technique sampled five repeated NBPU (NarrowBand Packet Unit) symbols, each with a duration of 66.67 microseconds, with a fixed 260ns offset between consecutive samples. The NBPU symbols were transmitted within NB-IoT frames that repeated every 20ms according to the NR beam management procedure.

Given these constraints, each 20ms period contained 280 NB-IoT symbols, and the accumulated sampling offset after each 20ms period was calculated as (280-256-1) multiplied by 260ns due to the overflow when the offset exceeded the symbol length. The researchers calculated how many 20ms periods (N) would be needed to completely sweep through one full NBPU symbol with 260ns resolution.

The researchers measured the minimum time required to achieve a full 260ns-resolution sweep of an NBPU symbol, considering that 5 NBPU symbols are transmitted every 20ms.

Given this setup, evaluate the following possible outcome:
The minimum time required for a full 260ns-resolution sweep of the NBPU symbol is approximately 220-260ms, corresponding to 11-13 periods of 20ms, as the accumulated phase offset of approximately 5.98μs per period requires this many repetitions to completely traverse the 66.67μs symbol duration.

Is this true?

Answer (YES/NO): NO